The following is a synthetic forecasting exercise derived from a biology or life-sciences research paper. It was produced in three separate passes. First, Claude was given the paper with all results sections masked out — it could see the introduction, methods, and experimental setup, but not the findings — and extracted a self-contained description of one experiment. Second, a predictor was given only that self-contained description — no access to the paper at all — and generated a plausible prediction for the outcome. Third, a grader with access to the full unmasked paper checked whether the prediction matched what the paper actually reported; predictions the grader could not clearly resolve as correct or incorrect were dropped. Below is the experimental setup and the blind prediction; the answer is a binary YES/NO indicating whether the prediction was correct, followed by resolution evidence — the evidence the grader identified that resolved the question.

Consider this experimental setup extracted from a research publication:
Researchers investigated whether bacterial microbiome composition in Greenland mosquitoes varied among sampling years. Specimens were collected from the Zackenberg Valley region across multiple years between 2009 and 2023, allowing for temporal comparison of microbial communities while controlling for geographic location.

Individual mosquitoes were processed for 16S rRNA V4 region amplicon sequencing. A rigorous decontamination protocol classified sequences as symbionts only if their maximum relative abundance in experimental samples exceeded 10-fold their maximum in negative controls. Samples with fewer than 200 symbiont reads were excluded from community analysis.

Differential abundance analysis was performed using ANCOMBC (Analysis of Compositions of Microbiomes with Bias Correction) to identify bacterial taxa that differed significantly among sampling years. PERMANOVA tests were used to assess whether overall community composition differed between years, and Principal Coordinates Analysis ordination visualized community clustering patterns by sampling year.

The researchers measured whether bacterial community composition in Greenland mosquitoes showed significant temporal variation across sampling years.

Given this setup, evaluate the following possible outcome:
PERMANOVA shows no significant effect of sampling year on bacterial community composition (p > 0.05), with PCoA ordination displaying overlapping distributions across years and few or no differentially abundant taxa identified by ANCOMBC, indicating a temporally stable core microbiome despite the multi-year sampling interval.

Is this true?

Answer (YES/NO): NO